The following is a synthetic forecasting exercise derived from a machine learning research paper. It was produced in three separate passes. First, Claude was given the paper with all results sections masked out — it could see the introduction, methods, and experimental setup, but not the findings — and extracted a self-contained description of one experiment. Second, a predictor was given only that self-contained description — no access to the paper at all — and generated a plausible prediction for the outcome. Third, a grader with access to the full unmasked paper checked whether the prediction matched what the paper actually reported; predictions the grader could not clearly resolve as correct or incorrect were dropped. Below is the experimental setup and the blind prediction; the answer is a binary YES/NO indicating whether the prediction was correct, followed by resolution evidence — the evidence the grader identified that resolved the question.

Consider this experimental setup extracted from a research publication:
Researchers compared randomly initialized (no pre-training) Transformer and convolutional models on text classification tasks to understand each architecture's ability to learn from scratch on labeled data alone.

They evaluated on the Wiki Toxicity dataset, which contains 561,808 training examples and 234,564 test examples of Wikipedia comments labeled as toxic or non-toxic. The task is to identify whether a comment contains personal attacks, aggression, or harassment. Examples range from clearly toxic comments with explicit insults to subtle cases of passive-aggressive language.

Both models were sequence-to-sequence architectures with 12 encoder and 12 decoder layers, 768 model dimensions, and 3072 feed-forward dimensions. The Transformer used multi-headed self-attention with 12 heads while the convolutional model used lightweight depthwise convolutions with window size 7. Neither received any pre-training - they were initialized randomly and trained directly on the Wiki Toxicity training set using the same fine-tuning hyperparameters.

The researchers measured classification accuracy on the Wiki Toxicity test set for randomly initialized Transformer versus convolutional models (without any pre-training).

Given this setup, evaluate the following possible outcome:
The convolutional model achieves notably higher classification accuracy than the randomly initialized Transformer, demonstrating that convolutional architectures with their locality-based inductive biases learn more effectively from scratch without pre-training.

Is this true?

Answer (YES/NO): NO